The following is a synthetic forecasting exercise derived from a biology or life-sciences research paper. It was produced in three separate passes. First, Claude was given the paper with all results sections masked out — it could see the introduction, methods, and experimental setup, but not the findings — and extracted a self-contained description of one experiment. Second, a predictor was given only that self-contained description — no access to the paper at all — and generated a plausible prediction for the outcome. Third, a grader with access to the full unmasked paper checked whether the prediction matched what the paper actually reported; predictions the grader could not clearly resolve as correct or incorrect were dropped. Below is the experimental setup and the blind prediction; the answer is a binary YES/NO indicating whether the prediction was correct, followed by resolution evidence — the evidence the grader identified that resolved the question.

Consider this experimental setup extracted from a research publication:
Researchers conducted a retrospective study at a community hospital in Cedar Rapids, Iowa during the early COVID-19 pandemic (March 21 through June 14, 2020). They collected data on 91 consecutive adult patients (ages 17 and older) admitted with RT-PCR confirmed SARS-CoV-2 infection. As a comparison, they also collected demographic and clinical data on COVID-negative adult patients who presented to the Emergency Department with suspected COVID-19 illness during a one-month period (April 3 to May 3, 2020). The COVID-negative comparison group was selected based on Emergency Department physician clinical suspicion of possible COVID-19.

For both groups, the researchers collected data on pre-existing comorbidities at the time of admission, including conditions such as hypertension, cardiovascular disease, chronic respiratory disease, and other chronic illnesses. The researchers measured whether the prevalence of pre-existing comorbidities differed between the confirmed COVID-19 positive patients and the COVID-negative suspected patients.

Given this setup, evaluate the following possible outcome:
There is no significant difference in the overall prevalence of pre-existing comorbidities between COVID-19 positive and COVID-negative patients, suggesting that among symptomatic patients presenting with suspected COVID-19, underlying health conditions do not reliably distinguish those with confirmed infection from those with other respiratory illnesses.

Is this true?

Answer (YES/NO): NO